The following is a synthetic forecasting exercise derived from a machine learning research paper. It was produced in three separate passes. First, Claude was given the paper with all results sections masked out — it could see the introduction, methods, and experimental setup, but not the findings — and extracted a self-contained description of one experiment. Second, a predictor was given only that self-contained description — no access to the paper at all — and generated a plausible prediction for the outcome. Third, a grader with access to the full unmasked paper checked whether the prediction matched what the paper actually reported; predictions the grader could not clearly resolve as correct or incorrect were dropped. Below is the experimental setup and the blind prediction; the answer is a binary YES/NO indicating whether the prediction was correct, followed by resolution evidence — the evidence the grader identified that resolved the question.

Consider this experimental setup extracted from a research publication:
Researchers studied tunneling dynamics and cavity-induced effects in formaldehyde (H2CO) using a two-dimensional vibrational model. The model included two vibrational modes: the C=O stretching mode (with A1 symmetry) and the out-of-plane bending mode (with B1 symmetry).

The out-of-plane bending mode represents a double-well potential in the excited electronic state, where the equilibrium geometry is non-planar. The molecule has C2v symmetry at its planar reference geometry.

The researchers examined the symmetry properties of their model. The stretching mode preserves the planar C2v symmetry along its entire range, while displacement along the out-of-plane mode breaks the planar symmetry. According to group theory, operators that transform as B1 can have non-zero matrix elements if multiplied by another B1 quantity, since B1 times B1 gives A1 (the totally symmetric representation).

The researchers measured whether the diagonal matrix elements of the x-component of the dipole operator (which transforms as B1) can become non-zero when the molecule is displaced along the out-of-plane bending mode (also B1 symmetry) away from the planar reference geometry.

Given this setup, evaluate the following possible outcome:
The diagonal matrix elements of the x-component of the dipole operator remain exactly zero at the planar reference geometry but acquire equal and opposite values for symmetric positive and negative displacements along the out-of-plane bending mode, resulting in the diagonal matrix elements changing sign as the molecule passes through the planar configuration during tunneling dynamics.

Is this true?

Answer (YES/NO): YES